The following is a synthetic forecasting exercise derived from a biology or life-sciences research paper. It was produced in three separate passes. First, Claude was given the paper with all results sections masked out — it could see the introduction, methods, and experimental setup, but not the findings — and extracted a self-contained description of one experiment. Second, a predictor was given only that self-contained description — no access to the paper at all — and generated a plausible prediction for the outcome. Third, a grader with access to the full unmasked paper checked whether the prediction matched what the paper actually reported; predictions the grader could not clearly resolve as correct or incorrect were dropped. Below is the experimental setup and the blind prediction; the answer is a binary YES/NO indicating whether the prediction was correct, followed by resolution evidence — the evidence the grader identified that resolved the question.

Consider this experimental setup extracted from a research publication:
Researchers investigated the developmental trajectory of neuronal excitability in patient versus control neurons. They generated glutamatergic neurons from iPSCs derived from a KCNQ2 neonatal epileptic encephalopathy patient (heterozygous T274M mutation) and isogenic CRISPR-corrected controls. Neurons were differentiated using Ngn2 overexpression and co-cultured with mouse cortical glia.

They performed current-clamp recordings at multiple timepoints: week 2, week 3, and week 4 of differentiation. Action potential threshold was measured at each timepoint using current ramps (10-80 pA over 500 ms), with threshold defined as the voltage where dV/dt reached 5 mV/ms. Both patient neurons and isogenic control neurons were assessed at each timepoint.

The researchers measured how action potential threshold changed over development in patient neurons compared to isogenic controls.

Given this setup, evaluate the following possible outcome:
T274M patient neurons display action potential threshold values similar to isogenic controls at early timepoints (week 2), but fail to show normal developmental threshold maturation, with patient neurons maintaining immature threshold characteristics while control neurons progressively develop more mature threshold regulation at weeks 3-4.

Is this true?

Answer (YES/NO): NO